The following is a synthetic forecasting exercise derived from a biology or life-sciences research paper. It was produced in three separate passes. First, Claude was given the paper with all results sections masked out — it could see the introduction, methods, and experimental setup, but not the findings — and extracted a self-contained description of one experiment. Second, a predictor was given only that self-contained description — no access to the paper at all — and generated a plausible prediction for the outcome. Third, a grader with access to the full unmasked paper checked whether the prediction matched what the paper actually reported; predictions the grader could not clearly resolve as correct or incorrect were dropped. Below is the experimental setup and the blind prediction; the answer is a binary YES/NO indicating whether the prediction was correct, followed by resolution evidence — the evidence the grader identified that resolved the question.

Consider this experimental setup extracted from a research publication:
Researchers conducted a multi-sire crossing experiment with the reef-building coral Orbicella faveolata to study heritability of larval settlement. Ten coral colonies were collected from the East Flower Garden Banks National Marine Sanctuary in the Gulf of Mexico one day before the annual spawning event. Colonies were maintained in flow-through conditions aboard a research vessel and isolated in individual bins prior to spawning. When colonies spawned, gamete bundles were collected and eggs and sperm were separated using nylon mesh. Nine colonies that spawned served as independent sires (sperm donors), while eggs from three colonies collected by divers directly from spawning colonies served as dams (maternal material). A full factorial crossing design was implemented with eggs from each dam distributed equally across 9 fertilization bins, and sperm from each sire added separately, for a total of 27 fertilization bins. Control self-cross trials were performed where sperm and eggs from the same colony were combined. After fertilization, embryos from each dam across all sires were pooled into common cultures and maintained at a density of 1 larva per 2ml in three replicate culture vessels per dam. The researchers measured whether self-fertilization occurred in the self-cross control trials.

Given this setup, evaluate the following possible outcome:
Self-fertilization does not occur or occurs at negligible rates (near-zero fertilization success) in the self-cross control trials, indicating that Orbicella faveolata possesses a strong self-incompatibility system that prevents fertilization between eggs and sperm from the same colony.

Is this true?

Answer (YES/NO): YES